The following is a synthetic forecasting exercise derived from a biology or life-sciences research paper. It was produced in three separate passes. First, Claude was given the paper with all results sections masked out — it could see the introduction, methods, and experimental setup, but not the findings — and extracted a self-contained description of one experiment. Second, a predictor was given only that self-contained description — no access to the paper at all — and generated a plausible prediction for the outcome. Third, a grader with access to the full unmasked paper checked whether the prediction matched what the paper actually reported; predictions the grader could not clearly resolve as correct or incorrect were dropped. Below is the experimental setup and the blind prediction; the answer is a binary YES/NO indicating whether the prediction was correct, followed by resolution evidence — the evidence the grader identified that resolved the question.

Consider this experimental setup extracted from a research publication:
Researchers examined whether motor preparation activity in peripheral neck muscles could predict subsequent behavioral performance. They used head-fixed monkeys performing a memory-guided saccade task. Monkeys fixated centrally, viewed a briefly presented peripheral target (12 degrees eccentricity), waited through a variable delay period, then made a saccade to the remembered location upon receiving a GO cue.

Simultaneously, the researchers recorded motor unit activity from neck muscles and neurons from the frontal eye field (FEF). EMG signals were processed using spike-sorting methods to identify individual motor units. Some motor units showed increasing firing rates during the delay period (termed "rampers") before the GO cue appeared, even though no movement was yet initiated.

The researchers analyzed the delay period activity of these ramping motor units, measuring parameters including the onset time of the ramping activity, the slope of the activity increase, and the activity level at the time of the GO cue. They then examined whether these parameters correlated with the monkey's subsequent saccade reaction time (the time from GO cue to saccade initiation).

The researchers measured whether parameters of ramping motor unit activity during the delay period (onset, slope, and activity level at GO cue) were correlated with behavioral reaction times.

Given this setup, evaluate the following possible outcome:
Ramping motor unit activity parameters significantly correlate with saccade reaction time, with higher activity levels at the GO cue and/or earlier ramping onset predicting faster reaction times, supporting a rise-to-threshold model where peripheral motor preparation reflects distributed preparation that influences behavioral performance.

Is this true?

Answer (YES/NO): YES